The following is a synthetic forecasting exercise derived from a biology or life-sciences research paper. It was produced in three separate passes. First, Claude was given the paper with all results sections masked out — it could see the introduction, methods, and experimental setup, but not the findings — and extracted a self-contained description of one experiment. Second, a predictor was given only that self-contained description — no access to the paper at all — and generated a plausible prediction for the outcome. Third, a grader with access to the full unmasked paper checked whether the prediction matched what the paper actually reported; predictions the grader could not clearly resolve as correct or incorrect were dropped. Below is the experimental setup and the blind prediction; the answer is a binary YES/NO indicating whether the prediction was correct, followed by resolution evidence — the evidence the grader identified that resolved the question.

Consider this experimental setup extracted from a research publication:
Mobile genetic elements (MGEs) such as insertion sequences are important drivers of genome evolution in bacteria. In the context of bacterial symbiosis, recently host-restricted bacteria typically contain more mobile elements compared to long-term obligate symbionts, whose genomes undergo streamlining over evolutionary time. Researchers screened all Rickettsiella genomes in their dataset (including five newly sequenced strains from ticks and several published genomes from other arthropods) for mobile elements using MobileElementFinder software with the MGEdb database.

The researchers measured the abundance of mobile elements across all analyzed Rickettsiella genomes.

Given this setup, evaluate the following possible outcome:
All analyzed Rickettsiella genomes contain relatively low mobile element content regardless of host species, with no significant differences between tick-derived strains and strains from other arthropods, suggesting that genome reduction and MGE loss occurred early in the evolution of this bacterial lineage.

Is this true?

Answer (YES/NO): NO